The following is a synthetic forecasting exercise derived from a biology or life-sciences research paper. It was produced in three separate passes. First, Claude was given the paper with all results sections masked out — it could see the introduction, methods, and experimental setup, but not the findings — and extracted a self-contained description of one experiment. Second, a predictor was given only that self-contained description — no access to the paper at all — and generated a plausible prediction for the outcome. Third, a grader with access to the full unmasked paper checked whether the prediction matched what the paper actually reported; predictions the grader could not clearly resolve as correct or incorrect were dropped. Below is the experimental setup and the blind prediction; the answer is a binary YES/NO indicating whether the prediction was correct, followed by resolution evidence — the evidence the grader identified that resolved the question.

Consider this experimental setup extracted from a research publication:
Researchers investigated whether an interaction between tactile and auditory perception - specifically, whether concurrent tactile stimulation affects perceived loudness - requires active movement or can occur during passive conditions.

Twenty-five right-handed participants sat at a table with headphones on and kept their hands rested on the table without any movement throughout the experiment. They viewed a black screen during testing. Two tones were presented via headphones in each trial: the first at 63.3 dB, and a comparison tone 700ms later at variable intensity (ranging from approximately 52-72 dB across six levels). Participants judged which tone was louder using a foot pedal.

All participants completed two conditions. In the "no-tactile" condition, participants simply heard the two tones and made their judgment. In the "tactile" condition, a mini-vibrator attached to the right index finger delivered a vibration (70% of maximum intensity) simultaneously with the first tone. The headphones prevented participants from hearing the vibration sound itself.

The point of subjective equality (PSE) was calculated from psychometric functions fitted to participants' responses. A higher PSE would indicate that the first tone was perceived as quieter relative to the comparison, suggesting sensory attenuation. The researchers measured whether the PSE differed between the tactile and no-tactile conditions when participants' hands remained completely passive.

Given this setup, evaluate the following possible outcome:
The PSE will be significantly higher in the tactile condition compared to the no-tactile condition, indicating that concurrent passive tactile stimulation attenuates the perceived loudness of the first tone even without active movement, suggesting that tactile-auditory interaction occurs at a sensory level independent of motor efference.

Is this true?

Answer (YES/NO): NO